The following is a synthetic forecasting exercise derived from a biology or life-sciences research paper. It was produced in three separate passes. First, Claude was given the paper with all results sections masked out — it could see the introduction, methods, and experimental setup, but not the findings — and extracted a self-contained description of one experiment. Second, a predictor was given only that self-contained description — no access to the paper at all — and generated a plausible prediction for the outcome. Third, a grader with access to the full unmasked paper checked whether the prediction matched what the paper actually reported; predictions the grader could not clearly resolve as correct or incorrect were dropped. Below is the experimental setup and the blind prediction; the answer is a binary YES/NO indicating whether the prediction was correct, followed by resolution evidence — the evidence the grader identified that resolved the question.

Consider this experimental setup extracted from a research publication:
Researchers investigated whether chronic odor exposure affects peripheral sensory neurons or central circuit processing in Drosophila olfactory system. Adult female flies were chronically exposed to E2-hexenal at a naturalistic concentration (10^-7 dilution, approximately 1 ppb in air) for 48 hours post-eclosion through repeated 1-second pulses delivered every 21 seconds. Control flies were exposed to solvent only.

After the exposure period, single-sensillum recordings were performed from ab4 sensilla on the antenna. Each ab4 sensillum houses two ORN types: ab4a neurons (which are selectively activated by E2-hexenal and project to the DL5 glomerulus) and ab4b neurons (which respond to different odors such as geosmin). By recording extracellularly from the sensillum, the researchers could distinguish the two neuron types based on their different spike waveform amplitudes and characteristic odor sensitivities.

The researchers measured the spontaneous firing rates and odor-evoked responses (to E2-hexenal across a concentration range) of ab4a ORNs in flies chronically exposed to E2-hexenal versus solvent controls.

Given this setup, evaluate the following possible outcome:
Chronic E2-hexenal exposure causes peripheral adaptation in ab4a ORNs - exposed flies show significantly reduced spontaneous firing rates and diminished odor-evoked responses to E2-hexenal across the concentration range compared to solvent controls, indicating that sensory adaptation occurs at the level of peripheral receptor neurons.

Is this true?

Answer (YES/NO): NO